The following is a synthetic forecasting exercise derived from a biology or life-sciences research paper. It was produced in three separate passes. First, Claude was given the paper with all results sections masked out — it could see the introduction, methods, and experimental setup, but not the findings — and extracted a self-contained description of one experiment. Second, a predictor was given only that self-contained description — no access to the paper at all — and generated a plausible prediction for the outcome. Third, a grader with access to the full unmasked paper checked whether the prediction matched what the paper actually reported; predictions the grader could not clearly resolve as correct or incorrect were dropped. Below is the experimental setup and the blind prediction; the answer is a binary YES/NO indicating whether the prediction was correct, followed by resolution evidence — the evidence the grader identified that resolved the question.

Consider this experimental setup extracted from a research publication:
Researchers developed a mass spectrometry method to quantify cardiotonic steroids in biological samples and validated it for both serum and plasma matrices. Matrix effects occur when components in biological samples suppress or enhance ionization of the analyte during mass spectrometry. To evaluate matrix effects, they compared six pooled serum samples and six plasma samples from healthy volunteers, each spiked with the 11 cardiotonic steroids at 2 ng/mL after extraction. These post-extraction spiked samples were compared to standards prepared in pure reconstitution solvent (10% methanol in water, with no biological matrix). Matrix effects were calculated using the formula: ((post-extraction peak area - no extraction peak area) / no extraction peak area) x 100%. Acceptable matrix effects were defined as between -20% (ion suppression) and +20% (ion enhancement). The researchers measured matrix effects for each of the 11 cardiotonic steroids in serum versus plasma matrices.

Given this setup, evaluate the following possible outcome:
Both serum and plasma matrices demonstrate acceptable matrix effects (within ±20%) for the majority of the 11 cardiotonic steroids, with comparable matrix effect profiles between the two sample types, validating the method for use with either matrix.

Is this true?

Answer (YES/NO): NO